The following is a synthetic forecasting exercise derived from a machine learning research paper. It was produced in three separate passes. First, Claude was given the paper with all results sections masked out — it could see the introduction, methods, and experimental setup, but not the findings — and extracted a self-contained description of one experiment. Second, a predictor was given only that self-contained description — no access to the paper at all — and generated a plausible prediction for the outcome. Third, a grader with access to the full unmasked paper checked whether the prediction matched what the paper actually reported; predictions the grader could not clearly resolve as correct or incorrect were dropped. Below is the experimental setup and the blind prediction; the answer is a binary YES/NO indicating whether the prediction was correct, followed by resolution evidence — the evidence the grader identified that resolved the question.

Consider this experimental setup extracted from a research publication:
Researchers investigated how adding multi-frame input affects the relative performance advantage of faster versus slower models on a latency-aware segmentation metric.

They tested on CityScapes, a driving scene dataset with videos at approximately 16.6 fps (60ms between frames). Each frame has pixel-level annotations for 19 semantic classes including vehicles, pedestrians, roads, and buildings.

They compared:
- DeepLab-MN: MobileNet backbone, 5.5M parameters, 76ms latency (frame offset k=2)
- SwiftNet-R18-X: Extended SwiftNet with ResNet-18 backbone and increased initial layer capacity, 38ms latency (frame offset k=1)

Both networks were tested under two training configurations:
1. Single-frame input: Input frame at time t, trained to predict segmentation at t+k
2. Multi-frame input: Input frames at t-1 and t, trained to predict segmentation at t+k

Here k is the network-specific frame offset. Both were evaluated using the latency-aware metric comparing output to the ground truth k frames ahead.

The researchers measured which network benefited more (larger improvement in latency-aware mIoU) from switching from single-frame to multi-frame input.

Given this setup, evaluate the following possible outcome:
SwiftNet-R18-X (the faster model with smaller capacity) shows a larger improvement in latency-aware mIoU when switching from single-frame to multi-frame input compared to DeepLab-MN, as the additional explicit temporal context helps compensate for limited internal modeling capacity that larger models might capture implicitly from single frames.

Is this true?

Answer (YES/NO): YES